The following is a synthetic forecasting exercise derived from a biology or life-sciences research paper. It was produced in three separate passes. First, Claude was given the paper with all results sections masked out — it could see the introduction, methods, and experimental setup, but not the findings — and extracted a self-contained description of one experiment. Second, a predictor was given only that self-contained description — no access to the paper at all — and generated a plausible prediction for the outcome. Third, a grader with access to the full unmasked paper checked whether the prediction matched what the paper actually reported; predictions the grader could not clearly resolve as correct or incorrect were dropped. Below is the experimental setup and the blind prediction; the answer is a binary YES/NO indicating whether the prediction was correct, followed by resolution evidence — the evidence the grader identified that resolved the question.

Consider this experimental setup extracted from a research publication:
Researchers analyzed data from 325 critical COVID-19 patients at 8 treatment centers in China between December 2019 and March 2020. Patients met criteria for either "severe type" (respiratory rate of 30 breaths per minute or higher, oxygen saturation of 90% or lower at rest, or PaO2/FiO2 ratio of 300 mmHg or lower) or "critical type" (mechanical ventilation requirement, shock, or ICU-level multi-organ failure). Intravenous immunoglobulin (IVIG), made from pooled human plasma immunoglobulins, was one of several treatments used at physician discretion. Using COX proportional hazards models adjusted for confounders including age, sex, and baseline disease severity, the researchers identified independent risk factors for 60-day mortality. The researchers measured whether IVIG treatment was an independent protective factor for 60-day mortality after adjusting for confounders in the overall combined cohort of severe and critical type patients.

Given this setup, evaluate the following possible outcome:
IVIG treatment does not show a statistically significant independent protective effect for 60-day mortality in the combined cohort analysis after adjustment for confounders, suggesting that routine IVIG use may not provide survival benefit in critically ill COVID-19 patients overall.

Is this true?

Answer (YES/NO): NO